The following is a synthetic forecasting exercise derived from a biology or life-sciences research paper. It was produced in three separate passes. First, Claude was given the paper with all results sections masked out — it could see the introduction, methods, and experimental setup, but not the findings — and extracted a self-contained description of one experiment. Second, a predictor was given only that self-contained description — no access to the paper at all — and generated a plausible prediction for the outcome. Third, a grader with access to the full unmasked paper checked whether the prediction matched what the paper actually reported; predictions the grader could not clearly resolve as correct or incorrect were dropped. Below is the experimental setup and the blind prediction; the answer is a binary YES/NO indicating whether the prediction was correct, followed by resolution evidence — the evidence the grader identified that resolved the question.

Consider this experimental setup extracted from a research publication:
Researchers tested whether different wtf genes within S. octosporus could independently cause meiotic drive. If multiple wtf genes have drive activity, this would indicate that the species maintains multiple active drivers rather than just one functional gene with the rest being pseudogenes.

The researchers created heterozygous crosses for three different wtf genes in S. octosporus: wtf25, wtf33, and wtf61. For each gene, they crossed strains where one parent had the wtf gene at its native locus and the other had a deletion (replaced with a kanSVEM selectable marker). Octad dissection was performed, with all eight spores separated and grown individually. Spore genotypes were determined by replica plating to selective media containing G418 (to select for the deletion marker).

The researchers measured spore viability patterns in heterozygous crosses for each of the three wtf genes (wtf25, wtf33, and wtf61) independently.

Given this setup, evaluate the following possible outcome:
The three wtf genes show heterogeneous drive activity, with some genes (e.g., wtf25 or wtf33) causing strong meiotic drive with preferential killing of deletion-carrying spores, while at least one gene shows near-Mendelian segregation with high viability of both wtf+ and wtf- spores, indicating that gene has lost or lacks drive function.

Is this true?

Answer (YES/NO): NO